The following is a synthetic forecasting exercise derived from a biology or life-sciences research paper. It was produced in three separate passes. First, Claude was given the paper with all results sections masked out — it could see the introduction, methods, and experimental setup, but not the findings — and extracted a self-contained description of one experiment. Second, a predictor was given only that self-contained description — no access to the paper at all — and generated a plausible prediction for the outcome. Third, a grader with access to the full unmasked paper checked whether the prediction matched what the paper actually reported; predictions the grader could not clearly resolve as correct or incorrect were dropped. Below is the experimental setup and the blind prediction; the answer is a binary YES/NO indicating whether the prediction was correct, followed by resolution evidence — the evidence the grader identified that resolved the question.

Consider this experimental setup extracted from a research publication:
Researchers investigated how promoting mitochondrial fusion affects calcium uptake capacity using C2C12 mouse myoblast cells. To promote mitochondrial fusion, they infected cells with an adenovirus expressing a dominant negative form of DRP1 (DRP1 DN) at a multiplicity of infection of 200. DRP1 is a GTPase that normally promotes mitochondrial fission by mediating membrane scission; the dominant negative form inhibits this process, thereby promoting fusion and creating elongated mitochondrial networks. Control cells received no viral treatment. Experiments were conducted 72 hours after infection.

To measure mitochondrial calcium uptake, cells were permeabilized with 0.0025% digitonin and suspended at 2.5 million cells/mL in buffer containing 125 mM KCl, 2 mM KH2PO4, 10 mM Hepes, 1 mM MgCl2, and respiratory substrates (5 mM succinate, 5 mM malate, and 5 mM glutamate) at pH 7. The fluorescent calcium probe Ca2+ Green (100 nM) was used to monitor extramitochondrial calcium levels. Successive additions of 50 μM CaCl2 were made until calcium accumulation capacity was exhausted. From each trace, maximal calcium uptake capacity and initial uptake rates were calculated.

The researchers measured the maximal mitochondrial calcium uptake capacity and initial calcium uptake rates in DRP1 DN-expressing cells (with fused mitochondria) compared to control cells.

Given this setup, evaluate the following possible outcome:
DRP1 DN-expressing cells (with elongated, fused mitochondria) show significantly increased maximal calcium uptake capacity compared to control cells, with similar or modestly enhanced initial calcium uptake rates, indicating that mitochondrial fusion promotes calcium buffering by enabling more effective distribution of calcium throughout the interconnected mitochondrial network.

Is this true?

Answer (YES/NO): NO